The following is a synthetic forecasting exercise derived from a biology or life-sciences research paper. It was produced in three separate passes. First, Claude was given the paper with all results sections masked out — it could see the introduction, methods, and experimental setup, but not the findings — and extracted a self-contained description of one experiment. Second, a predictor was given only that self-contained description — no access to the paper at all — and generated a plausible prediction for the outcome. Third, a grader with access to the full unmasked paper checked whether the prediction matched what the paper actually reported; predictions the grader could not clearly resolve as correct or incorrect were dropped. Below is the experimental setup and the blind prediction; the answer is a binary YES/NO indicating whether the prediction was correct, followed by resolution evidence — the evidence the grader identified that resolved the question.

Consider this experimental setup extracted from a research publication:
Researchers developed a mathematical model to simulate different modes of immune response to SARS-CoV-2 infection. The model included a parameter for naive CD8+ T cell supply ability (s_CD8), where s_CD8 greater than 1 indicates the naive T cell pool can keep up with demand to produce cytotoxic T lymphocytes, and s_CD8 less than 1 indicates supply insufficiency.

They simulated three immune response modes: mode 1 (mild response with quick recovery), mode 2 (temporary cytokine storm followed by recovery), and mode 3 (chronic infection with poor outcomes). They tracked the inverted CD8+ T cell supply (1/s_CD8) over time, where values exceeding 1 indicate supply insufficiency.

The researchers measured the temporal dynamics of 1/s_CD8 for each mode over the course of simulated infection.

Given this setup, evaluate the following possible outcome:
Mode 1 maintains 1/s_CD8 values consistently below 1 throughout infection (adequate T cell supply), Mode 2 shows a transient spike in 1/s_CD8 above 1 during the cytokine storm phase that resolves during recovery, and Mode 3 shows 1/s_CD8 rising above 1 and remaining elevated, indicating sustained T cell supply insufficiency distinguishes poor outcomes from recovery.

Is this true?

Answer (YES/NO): NO